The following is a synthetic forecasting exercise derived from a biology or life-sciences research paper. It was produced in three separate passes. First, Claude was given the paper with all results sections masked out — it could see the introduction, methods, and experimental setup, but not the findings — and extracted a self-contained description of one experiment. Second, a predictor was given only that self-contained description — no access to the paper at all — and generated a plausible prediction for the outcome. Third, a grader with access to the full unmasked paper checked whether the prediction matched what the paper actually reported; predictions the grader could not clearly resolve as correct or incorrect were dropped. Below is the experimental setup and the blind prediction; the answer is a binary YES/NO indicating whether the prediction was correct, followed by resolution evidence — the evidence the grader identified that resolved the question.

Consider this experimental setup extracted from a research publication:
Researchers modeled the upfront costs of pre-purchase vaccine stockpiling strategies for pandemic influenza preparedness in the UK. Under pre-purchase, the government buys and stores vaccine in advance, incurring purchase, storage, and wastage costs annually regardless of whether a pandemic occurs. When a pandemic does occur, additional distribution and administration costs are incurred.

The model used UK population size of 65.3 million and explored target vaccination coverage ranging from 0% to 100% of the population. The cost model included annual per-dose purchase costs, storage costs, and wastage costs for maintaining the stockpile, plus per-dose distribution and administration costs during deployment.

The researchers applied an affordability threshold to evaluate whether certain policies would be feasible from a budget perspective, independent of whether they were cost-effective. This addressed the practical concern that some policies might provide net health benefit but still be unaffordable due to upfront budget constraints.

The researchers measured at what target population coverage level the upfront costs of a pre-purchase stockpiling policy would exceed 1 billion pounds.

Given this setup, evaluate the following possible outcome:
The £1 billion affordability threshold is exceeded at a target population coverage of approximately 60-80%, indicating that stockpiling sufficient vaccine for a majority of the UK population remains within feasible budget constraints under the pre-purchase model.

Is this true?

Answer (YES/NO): NO